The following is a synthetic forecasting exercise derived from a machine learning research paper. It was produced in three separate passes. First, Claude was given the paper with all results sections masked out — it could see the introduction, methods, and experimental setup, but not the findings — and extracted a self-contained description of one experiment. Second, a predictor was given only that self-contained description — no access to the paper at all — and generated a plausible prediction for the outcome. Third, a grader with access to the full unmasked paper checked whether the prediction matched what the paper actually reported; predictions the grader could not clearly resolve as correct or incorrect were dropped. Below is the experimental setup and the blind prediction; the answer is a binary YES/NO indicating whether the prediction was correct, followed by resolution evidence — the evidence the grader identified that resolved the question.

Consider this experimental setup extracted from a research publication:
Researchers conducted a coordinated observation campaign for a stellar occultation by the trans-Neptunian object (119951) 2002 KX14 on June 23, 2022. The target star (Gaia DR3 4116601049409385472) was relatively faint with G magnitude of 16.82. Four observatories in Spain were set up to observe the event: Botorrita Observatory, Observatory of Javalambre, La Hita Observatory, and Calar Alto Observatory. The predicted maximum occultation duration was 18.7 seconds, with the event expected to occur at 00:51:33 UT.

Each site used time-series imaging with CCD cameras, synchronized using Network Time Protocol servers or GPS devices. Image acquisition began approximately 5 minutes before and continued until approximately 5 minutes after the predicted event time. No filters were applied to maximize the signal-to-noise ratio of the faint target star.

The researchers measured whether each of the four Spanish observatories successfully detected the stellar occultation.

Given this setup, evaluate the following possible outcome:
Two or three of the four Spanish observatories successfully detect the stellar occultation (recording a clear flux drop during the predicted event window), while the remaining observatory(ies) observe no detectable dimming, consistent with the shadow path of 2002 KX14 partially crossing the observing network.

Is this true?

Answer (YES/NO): NO